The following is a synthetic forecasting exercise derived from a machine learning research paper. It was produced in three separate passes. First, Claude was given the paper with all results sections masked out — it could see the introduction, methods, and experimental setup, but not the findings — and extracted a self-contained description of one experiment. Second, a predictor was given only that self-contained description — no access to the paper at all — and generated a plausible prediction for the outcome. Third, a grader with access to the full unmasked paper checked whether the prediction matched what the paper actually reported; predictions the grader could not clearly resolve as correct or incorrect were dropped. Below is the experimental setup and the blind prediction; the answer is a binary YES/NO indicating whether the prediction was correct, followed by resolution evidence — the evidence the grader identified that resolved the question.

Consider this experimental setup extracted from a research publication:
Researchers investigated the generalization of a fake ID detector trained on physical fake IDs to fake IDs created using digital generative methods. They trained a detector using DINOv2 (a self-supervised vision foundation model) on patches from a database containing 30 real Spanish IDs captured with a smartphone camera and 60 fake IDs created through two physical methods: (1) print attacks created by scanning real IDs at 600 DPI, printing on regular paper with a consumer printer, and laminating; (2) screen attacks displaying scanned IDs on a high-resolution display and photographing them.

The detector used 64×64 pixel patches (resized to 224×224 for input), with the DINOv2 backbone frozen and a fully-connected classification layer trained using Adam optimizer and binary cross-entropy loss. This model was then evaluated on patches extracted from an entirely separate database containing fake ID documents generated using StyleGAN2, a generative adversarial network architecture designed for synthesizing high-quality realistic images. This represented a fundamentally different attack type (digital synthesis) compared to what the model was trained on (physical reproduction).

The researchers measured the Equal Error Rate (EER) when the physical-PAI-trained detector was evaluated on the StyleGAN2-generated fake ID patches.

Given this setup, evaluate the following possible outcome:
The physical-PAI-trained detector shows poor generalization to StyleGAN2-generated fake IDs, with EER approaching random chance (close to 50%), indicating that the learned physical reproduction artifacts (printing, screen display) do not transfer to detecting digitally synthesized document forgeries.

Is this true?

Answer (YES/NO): YES